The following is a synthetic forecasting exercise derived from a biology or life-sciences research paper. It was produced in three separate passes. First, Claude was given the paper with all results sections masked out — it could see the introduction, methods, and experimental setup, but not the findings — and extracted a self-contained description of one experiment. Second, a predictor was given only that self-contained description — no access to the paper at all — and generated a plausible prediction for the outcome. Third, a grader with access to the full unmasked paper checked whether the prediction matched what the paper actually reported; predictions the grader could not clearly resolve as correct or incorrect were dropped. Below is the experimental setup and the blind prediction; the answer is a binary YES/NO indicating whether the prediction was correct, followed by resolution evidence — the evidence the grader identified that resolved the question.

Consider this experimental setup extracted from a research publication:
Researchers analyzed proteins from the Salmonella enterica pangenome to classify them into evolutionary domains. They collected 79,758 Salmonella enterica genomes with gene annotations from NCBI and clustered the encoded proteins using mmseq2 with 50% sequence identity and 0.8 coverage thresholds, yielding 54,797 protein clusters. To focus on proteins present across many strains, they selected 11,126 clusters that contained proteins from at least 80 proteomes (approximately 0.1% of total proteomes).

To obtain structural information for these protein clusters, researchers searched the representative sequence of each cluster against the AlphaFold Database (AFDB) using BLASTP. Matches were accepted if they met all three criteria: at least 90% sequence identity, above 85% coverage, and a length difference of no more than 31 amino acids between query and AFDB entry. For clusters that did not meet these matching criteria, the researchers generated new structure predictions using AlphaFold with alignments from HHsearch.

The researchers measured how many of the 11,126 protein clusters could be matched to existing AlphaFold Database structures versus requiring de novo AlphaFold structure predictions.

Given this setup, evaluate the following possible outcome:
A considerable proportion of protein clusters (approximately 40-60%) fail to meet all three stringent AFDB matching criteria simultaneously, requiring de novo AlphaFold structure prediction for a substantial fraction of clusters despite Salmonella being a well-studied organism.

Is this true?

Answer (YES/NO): NO